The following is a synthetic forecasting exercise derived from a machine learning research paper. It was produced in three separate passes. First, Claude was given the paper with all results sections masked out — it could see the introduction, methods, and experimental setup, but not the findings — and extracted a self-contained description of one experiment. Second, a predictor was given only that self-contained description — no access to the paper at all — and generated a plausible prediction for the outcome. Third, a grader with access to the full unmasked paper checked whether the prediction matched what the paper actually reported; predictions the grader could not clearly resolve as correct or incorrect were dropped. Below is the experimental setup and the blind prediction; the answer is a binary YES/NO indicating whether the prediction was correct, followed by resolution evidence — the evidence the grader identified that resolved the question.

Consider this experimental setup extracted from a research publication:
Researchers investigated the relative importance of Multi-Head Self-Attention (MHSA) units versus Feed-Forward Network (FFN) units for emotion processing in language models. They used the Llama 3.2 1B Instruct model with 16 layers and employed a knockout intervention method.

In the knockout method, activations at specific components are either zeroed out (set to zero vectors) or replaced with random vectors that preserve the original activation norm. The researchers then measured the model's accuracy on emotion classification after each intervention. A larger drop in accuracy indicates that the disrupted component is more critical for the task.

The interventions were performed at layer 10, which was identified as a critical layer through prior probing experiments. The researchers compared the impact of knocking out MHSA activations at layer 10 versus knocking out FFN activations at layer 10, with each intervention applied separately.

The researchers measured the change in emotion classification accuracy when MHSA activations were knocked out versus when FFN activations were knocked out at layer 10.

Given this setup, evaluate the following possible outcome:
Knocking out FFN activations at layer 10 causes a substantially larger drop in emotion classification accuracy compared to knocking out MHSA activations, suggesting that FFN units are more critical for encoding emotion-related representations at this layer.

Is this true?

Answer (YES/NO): NO